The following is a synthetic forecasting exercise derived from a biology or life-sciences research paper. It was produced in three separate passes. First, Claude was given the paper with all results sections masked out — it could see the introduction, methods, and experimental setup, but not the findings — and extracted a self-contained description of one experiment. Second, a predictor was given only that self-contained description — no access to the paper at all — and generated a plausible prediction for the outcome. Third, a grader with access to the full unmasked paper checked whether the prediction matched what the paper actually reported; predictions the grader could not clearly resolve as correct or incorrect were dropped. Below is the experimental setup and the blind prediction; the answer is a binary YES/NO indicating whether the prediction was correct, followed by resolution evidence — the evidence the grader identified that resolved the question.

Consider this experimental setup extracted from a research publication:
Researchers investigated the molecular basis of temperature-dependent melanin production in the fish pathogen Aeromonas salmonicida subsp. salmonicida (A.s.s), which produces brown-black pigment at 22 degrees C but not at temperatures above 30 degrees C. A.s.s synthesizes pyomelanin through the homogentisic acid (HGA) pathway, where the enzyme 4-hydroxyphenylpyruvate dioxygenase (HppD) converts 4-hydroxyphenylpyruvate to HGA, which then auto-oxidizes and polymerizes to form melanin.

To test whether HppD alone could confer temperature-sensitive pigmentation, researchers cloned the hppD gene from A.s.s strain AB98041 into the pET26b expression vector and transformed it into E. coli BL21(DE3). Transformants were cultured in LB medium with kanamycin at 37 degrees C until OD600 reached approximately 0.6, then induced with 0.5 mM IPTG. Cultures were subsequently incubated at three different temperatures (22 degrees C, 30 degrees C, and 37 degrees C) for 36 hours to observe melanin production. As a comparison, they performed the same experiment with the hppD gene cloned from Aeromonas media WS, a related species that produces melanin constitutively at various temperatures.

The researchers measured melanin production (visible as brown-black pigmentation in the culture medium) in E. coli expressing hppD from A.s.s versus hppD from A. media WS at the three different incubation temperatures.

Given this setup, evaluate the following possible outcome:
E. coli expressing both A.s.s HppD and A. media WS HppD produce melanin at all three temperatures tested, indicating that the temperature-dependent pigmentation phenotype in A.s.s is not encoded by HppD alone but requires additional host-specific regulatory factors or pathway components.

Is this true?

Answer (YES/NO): NO